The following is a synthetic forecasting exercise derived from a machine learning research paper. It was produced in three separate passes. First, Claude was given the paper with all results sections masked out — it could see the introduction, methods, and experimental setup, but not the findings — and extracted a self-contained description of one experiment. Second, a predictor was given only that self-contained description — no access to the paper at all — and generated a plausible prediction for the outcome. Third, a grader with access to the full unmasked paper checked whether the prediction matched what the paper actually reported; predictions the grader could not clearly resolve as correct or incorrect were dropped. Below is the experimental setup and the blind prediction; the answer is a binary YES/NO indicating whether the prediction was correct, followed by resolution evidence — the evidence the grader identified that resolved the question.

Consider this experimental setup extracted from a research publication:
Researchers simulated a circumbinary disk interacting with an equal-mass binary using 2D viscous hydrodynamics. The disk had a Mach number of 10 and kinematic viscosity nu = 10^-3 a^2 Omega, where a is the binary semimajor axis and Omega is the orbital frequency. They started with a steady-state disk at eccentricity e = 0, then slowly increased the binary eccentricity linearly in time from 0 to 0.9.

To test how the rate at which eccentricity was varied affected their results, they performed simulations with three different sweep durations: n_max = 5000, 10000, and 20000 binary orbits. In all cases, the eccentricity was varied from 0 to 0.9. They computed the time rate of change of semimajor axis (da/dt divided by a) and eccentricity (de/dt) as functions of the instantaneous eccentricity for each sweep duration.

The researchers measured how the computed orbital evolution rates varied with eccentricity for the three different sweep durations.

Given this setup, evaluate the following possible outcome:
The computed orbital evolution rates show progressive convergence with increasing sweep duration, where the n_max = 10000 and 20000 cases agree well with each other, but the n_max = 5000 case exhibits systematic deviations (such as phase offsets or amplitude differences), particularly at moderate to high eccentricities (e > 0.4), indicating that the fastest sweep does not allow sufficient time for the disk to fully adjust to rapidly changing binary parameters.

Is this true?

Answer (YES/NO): NO